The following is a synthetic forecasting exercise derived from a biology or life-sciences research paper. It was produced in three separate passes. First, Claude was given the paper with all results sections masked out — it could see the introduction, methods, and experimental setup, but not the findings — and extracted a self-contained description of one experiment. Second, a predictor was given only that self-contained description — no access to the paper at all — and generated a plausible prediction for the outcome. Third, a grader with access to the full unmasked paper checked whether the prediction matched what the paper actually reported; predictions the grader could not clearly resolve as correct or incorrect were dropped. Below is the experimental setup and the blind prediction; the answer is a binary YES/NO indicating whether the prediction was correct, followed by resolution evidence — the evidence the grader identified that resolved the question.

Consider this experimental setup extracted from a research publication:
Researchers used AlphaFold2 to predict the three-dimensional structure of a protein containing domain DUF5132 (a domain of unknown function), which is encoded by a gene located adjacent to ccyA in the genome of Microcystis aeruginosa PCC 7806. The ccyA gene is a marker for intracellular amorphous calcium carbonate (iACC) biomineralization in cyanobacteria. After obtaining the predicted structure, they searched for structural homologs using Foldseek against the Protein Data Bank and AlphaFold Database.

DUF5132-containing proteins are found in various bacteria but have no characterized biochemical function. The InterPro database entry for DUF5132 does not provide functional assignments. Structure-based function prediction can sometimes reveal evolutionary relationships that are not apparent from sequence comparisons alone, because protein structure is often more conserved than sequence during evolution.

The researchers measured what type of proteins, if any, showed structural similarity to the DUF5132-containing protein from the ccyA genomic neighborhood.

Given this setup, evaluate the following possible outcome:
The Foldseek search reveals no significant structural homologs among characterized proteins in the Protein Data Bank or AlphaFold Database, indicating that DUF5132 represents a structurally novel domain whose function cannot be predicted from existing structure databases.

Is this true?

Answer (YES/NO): YES